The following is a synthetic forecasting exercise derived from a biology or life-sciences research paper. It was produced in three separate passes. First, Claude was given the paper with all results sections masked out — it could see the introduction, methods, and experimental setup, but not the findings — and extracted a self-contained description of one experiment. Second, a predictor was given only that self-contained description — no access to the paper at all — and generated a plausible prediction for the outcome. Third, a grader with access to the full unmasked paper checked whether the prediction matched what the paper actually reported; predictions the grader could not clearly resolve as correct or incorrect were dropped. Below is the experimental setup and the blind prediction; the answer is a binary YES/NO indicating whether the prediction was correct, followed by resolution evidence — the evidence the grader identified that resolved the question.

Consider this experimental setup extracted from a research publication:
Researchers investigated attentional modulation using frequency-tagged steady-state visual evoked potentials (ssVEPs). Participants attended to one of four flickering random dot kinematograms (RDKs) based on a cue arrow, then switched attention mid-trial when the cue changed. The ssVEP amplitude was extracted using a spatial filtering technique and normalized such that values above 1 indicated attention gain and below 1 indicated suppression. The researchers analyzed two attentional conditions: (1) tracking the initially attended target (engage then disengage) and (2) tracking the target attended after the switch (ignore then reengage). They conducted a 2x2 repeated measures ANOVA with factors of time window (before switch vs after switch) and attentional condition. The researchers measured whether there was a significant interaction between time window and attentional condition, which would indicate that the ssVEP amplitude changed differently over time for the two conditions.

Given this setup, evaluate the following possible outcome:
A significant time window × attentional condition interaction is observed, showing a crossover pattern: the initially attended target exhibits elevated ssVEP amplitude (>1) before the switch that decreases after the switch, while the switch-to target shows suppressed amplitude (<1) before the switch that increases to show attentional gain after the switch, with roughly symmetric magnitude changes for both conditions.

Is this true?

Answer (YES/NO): NO